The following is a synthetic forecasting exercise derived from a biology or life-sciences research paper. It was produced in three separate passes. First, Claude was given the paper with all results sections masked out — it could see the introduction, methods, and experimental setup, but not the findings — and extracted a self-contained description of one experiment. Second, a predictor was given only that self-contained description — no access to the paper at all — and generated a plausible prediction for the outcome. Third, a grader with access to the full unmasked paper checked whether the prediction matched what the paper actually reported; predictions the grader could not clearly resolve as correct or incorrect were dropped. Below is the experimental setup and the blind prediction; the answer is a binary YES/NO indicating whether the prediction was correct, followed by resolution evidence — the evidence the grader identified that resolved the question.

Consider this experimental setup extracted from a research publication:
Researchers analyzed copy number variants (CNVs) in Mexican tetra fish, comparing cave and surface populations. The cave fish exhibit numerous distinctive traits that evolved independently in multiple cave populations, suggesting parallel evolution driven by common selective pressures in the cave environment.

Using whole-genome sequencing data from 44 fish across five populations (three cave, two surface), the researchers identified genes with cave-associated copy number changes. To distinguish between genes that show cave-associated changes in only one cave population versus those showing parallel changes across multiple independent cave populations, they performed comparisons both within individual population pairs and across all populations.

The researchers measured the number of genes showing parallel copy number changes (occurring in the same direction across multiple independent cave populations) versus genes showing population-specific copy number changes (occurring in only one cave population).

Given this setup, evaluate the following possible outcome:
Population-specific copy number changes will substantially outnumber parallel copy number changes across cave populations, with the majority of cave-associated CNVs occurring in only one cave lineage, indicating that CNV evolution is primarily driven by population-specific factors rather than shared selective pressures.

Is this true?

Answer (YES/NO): NO